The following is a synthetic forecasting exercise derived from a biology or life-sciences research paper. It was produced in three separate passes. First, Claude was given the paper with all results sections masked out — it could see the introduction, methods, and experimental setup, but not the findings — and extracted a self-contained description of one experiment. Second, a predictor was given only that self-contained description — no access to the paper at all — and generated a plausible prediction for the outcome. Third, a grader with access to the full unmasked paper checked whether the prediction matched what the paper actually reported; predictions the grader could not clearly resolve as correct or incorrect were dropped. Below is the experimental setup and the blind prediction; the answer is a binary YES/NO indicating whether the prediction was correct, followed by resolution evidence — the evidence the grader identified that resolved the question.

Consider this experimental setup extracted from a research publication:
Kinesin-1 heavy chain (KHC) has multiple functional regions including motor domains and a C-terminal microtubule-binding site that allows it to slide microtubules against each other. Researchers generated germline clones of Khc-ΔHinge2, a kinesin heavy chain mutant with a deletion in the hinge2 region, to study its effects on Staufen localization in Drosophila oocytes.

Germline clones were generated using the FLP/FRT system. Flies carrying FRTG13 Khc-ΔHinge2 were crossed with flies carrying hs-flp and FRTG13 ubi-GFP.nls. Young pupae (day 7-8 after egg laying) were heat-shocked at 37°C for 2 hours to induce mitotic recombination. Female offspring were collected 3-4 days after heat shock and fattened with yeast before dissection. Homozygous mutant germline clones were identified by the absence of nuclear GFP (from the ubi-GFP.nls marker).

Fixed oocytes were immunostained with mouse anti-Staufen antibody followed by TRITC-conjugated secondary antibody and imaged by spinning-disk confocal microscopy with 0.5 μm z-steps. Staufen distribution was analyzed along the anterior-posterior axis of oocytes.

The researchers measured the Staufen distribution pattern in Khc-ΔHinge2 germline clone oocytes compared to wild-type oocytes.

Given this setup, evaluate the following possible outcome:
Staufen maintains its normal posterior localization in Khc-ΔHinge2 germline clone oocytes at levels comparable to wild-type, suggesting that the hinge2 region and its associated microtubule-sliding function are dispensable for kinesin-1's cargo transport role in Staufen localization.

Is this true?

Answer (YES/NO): NO